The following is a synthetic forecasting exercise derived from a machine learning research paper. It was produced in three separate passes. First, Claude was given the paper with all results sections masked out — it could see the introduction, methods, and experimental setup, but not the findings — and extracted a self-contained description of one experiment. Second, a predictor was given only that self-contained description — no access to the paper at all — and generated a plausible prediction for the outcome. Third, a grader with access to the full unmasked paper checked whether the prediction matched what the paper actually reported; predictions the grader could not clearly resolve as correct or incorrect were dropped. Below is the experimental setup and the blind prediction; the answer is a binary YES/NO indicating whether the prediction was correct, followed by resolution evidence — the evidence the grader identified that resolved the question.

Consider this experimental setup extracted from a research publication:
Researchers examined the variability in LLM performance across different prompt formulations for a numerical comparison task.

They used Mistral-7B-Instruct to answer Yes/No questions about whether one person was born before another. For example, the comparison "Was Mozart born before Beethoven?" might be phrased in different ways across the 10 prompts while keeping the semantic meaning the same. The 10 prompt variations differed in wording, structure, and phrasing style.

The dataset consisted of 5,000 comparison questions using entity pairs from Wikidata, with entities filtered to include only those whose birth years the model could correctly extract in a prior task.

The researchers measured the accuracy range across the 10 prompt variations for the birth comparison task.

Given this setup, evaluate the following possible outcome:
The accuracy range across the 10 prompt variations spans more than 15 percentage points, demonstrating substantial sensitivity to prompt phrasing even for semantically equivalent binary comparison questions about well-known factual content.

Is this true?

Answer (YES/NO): YES